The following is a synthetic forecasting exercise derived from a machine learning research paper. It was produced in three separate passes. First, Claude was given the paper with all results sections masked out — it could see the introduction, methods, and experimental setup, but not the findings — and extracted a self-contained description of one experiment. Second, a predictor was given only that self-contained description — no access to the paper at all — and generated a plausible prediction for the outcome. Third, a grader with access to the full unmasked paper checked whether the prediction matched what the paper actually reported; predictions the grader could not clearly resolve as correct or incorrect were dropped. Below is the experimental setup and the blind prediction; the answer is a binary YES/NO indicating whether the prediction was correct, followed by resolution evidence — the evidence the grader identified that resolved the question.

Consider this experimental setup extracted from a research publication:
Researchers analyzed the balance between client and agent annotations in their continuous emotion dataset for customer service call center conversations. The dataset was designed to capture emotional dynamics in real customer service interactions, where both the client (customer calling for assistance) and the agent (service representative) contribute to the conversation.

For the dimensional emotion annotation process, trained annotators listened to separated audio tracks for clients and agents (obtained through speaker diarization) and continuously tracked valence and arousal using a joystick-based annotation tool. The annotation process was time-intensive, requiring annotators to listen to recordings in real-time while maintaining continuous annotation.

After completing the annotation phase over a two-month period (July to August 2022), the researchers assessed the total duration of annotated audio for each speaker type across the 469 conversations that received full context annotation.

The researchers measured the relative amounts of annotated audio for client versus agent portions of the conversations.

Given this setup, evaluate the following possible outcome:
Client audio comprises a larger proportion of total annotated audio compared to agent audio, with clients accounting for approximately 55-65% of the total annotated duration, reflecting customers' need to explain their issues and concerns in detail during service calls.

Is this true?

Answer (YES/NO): NO